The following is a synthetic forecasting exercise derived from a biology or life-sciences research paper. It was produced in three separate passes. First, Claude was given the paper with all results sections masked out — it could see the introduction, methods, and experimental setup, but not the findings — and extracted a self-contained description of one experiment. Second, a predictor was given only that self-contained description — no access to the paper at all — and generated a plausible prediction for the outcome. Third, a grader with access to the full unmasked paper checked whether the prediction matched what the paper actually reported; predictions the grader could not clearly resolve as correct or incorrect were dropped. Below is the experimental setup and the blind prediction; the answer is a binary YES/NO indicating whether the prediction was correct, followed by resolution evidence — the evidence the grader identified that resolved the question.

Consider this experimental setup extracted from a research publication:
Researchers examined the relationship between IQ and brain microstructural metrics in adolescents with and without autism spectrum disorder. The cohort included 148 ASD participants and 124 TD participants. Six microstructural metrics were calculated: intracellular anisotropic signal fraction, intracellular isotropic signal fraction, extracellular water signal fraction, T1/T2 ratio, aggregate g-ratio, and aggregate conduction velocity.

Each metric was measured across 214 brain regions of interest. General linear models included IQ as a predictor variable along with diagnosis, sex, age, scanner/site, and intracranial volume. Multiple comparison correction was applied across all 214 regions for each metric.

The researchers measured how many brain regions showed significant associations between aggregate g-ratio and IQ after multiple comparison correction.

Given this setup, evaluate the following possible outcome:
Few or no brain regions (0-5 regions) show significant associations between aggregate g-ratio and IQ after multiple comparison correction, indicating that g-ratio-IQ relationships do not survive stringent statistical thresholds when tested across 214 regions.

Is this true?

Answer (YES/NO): YES